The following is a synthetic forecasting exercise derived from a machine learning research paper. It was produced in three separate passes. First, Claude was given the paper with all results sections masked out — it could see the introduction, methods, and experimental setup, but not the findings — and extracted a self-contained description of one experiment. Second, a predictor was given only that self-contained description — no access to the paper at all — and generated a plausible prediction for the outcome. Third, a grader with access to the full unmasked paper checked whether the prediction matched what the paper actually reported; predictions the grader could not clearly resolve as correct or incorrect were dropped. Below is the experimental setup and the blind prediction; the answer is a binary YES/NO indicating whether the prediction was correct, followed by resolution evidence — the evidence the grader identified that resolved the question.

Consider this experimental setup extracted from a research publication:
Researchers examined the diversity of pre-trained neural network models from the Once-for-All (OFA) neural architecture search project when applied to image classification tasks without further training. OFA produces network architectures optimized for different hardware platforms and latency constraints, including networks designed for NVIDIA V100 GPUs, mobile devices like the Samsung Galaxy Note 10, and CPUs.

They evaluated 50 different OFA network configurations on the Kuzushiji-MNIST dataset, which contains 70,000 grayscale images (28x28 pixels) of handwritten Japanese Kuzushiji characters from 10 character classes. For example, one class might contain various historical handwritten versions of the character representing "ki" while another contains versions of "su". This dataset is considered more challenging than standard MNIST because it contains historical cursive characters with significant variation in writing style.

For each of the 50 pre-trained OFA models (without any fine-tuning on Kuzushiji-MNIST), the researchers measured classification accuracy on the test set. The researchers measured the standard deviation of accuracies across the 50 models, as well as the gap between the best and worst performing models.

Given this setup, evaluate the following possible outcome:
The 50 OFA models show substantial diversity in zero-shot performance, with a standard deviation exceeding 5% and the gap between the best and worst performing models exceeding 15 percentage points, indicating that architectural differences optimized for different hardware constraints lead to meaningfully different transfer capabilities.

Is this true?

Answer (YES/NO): YES